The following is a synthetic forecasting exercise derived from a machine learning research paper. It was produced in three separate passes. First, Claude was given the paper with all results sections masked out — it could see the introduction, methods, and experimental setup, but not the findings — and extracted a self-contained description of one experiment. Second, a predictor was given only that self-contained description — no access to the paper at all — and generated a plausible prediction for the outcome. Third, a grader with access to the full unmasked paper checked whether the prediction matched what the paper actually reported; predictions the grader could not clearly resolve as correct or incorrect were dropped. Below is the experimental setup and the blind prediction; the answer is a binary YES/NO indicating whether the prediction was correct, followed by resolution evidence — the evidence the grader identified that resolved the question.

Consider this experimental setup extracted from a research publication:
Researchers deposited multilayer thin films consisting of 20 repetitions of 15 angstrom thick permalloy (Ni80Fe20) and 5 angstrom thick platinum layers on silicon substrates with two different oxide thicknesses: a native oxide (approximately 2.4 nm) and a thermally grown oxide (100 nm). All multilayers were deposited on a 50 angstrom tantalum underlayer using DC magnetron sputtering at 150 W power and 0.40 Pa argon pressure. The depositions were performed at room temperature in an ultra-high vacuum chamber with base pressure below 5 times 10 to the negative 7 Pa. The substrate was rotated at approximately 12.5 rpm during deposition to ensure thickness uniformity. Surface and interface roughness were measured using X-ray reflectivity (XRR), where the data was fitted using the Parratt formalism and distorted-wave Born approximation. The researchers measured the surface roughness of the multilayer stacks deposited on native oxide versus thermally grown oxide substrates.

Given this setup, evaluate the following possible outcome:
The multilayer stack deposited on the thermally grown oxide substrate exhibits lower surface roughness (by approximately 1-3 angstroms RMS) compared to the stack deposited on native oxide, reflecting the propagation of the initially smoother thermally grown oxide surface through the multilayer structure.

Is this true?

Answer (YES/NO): NO